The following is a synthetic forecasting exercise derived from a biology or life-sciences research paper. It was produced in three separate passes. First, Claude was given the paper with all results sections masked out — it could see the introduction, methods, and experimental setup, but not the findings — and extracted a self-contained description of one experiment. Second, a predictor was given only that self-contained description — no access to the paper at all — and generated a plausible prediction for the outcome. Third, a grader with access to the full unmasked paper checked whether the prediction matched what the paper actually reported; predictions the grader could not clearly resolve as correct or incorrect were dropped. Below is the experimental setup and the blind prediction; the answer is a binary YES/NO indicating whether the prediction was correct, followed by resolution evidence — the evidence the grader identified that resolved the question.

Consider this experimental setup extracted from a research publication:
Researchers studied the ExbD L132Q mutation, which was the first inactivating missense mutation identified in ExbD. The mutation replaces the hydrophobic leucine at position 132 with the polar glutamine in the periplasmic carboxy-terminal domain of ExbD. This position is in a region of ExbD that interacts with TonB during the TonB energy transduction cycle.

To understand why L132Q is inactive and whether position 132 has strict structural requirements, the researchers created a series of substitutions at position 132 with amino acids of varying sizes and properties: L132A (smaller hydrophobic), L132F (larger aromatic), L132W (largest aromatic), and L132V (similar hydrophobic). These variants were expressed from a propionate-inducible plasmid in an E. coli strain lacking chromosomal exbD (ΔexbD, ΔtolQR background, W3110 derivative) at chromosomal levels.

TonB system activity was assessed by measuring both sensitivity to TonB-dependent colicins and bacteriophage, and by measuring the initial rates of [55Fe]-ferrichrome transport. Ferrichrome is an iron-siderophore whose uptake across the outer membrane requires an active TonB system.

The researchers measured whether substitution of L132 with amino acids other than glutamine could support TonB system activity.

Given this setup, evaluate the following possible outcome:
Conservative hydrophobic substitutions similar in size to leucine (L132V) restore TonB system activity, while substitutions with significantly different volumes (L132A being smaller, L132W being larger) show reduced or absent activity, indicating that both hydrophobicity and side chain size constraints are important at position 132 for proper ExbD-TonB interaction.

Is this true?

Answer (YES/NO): NO